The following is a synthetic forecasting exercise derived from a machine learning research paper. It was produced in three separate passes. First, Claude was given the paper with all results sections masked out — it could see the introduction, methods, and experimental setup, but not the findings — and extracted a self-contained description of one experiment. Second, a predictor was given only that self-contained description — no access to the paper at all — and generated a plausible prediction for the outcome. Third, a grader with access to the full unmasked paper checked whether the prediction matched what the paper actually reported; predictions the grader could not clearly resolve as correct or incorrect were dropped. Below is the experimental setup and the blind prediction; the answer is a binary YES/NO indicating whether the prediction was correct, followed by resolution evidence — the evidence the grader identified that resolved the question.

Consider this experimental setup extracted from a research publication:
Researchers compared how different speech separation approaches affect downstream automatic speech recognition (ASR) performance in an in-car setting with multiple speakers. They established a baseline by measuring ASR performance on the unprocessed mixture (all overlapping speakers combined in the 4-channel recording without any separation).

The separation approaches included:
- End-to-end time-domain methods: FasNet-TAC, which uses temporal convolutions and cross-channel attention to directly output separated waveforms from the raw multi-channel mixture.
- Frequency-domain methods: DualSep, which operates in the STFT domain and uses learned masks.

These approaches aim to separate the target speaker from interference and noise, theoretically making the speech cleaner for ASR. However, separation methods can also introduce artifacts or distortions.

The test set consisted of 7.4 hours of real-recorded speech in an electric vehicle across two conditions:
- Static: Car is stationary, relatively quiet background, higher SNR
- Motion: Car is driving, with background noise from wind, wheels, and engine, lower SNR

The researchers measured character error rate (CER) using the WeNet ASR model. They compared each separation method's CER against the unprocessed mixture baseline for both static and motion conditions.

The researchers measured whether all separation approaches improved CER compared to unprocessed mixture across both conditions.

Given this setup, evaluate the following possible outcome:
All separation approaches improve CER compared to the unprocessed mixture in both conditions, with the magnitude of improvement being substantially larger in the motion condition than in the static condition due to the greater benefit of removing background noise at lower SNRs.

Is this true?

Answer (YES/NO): NO